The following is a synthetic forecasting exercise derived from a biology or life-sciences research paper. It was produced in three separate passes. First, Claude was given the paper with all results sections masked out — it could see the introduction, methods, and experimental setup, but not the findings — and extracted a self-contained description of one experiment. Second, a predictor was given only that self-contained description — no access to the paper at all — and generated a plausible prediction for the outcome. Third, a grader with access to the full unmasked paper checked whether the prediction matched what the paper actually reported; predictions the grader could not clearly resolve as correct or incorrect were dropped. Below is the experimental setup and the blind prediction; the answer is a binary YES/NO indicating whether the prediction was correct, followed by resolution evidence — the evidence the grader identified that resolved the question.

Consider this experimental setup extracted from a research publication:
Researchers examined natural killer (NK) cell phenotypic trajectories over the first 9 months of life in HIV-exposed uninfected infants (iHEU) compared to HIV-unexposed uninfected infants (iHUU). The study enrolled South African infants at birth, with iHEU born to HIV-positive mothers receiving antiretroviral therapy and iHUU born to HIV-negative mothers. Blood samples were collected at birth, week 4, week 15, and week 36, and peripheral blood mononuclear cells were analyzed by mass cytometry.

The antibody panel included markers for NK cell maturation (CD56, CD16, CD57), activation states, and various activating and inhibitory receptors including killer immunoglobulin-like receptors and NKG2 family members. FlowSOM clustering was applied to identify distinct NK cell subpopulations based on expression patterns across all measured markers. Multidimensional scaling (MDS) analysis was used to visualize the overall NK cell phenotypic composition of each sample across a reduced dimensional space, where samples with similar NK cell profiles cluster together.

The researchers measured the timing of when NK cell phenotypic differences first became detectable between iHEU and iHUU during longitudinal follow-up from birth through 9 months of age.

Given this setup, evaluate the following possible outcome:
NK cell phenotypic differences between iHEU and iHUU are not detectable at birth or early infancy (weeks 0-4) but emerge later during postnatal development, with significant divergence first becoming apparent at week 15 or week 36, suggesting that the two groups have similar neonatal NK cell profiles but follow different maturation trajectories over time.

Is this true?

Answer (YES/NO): NO